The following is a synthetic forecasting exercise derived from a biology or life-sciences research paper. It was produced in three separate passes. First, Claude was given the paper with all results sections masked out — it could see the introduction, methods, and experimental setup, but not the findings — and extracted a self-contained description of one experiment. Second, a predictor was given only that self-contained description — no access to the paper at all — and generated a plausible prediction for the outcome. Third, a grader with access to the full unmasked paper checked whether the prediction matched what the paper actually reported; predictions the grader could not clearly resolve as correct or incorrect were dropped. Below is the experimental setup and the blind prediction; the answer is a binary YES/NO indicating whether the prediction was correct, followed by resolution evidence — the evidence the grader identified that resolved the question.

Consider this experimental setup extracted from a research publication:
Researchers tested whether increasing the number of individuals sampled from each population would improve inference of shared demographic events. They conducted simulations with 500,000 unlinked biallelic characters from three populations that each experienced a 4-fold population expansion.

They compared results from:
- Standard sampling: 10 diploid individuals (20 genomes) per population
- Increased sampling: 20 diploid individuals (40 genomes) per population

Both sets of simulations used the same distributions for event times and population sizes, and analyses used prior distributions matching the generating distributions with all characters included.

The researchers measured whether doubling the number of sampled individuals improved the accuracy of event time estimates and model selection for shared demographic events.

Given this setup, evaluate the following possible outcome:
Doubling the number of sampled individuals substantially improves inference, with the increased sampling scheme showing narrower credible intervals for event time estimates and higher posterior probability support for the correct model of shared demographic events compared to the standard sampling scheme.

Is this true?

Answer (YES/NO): NO